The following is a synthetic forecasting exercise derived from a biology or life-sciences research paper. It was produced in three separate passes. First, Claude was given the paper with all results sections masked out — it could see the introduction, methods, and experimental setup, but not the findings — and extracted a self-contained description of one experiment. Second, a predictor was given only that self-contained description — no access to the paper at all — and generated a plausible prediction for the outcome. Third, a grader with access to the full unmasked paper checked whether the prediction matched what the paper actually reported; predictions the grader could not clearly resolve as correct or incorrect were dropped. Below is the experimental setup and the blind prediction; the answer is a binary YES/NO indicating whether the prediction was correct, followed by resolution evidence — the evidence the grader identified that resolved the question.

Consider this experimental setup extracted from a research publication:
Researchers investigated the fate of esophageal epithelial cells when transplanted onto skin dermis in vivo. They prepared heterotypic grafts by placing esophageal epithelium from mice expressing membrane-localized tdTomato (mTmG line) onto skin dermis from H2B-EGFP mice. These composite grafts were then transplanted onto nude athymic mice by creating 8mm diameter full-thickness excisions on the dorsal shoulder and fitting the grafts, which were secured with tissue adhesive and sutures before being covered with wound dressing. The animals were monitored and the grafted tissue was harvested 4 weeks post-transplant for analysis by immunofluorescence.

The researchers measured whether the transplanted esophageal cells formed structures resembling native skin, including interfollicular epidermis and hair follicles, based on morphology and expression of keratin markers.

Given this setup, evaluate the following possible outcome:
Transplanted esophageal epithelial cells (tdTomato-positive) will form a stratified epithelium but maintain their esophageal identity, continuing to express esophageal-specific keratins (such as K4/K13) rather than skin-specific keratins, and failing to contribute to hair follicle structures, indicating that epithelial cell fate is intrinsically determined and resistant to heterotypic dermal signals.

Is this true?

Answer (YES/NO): NO